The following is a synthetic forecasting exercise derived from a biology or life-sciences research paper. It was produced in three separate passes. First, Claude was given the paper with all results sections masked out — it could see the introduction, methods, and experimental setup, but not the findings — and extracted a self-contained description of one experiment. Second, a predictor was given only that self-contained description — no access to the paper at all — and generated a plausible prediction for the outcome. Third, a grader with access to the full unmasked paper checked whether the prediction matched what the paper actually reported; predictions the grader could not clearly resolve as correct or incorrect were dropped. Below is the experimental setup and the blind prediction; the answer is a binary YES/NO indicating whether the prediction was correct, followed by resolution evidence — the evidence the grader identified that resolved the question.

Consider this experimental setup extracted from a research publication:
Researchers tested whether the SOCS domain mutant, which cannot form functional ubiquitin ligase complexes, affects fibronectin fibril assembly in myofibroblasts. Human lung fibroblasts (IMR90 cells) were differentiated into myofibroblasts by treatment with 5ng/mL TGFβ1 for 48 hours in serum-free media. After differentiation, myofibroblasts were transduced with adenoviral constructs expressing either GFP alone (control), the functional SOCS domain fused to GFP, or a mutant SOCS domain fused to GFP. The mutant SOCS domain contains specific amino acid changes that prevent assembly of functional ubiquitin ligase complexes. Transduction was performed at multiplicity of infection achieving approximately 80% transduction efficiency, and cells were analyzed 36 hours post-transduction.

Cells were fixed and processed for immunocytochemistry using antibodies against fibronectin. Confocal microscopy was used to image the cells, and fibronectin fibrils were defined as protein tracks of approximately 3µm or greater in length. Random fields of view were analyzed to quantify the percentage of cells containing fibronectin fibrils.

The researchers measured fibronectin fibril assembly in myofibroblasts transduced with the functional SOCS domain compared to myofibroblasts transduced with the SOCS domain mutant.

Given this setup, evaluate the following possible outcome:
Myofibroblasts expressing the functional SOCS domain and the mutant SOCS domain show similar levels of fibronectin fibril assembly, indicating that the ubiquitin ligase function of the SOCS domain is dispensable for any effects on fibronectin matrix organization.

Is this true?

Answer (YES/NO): NO